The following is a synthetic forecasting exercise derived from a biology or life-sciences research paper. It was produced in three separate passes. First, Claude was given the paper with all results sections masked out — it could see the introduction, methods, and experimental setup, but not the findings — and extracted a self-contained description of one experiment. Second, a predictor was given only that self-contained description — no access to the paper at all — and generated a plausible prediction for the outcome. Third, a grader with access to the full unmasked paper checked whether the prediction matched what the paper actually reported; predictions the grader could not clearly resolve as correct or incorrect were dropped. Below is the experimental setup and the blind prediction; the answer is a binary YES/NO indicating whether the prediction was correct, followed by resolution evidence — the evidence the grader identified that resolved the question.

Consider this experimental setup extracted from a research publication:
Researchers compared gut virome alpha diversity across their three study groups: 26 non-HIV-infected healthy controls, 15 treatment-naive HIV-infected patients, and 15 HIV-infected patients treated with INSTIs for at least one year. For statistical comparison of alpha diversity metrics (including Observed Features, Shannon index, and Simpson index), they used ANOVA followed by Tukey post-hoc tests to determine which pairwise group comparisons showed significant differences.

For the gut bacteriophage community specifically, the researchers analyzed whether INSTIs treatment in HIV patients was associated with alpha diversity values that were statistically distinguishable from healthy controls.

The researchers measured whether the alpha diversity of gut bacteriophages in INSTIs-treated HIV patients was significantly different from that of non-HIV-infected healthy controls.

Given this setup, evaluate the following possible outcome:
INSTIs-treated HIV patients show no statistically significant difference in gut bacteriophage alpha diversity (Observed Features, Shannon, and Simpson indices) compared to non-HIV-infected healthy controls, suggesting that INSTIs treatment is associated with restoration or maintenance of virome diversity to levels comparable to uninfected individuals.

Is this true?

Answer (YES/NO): YES